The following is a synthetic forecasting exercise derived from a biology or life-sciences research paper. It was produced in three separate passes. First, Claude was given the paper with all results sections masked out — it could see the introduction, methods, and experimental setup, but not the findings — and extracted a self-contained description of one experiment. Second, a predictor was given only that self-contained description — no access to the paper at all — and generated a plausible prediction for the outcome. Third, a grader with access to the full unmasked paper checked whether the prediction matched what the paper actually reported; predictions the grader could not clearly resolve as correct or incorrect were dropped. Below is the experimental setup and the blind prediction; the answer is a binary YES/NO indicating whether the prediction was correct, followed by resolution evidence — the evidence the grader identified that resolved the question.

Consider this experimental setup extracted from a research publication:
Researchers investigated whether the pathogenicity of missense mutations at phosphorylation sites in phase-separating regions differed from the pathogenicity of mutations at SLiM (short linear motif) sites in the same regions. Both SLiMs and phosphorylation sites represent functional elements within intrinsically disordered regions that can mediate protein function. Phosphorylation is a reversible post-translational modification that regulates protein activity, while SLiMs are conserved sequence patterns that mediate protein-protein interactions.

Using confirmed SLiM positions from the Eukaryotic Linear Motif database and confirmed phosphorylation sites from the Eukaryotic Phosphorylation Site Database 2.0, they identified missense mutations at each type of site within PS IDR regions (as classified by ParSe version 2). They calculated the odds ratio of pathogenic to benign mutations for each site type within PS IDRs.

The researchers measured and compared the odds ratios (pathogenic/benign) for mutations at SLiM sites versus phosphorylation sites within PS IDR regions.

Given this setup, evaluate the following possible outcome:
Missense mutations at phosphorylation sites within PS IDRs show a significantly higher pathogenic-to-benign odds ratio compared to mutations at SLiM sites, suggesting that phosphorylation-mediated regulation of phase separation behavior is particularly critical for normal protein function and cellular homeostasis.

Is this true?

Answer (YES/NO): NO